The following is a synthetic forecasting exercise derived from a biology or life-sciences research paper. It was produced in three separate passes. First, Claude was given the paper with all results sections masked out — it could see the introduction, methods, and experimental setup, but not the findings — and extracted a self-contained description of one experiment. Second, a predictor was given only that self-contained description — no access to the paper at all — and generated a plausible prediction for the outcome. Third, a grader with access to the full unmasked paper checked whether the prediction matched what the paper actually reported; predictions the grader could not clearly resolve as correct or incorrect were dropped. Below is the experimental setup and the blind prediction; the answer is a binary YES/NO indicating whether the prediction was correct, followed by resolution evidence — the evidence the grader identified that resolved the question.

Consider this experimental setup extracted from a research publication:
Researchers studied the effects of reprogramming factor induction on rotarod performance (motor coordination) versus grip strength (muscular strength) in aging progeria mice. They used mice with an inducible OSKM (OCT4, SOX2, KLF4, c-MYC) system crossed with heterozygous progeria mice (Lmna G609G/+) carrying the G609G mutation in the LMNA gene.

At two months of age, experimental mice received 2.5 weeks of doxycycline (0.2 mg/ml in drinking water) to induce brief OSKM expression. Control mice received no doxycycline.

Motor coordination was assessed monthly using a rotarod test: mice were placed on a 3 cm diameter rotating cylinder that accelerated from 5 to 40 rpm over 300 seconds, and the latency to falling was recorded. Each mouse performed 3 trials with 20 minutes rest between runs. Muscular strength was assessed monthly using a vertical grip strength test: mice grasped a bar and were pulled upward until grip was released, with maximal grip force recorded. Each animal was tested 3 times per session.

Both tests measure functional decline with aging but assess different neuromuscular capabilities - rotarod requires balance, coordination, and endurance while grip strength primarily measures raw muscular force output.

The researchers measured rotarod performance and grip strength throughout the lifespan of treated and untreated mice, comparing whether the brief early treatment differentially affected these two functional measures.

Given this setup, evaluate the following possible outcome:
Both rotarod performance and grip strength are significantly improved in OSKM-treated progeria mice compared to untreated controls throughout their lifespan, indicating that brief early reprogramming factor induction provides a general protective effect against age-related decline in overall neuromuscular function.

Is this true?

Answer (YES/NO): YES